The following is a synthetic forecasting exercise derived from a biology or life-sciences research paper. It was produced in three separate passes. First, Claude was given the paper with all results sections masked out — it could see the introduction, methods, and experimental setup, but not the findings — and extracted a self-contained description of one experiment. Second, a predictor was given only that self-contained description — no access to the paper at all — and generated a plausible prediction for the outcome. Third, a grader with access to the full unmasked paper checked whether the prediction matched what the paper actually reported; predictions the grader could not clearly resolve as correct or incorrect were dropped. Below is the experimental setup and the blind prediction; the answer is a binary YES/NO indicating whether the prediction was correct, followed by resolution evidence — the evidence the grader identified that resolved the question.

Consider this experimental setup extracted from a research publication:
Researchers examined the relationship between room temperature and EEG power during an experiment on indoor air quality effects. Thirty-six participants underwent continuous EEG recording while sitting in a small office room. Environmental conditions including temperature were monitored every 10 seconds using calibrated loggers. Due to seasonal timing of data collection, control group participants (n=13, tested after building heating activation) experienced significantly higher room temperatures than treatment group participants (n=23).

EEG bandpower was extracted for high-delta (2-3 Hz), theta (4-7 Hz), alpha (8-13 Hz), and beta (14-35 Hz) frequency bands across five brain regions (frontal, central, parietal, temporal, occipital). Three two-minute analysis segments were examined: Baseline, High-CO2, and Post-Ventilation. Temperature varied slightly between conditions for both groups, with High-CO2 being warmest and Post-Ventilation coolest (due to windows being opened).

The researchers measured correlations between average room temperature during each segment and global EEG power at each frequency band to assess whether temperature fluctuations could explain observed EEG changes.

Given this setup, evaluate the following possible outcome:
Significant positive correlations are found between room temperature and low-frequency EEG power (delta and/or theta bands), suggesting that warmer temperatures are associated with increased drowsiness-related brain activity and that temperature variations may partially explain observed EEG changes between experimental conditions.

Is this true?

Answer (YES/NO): NO